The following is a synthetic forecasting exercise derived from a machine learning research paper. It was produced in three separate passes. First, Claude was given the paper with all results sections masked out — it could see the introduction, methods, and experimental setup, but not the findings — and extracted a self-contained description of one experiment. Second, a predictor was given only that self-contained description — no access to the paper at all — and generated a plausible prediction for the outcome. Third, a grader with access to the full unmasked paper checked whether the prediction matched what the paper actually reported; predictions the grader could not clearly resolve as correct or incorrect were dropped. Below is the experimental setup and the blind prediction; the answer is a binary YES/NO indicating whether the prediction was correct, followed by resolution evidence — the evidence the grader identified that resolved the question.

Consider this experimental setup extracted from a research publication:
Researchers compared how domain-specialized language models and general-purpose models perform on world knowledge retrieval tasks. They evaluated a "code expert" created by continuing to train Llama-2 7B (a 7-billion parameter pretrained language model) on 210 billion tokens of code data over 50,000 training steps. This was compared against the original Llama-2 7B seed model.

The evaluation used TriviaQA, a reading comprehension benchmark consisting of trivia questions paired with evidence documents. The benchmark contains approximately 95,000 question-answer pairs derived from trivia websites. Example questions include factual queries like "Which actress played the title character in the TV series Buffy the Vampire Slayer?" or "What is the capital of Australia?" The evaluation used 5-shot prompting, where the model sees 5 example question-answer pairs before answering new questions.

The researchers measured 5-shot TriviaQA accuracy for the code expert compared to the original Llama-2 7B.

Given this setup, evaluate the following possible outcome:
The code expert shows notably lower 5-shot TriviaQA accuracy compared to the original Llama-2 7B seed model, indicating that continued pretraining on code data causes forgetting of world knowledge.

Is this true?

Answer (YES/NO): YES